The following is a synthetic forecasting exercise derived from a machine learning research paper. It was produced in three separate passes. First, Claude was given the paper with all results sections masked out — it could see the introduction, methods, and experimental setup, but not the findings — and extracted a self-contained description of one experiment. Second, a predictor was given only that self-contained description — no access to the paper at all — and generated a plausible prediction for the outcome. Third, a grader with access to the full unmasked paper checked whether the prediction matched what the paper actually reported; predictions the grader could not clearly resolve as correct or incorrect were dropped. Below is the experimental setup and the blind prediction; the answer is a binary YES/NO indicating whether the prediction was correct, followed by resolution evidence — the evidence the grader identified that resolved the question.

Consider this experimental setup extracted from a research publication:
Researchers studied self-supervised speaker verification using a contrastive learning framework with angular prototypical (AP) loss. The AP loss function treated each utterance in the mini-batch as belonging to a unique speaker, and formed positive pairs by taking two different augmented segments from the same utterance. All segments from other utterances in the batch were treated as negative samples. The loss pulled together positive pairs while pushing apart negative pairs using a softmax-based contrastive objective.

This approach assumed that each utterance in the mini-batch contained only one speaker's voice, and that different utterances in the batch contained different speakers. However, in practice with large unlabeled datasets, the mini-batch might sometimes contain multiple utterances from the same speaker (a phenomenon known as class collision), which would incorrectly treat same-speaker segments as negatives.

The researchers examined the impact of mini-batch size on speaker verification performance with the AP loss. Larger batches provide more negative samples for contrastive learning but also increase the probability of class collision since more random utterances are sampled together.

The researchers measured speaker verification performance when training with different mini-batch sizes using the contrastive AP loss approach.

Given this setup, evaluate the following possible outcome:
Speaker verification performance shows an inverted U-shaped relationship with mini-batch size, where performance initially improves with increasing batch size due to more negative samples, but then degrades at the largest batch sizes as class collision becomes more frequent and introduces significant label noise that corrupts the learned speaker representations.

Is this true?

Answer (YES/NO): NO